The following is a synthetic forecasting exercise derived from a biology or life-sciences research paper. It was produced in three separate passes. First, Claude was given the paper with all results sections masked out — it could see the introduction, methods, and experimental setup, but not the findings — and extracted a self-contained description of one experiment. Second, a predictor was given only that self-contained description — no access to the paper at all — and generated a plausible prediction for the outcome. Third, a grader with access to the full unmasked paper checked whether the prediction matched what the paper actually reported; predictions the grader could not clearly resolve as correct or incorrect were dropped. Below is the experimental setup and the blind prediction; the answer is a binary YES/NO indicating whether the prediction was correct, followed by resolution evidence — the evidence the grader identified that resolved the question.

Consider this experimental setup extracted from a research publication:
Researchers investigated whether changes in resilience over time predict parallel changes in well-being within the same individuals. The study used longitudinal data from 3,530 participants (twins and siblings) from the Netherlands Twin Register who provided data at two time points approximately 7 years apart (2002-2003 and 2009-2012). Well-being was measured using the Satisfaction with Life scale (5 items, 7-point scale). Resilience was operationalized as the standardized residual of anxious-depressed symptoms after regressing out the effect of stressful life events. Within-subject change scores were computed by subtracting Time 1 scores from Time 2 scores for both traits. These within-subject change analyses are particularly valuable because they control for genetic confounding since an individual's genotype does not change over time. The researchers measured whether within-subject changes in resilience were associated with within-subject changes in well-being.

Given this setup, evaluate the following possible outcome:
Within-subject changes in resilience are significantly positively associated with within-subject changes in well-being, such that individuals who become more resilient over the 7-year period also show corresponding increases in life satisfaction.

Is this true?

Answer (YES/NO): YES